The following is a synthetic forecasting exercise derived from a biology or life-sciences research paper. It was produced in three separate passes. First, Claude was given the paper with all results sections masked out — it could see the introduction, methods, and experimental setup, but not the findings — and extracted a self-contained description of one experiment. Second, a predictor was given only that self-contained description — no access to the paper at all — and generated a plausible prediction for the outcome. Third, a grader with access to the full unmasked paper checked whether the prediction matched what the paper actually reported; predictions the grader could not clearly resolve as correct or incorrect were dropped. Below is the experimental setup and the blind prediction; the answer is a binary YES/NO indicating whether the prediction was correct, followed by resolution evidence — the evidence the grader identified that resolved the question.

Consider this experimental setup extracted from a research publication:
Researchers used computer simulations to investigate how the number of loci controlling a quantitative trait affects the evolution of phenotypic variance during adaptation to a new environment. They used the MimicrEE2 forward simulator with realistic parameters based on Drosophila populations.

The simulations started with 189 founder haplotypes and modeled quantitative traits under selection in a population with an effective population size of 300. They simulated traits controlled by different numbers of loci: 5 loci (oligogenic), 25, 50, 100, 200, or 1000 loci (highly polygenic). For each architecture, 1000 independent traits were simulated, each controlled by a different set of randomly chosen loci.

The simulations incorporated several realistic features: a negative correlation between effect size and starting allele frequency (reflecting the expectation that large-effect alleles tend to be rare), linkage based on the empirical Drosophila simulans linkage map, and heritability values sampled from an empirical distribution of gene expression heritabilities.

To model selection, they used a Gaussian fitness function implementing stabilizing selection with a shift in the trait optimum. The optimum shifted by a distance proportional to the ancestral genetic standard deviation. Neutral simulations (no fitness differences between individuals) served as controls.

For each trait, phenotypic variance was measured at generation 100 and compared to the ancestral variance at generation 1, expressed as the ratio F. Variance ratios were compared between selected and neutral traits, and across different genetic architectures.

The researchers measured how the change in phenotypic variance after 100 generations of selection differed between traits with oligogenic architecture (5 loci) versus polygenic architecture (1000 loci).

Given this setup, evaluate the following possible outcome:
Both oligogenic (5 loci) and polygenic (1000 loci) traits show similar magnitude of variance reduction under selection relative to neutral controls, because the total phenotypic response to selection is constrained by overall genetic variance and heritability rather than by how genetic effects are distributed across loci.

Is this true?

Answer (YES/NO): NO